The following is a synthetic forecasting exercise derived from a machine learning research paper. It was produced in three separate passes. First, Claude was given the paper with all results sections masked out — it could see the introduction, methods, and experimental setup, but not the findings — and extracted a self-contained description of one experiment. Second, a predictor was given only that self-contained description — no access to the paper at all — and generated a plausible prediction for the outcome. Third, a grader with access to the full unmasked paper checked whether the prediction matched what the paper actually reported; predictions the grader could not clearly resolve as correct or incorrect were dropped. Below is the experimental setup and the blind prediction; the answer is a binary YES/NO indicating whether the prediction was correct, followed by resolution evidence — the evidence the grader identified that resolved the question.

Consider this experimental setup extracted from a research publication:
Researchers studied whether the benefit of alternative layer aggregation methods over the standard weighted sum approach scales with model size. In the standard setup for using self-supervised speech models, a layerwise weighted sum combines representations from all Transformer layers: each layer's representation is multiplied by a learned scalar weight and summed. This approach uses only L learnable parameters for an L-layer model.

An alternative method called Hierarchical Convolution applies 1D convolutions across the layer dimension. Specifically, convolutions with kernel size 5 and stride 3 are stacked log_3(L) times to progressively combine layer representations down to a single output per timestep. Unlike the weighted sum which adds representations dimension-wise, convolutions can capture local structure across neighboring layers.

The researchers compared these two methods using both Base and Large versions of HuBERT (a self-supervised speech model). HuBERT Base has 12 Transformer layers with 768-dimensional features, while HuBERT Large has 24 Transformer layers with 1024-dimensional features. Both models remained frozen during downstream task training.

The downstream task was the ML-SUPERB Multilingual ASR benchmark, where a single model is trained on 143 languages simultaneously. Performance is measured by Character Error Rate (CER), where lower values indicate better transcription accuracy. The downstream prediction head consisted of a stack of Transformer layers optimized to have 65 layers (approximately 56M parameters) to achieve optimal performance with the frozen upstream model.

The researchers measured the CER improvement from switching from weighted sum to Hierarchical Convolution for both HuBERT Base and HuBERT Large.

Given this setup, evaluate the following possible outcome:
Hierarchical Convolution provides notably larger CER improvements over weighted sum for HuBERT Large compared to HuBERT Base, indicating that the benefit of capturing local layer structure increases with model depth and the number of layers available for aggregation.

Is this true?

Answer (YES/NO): YES